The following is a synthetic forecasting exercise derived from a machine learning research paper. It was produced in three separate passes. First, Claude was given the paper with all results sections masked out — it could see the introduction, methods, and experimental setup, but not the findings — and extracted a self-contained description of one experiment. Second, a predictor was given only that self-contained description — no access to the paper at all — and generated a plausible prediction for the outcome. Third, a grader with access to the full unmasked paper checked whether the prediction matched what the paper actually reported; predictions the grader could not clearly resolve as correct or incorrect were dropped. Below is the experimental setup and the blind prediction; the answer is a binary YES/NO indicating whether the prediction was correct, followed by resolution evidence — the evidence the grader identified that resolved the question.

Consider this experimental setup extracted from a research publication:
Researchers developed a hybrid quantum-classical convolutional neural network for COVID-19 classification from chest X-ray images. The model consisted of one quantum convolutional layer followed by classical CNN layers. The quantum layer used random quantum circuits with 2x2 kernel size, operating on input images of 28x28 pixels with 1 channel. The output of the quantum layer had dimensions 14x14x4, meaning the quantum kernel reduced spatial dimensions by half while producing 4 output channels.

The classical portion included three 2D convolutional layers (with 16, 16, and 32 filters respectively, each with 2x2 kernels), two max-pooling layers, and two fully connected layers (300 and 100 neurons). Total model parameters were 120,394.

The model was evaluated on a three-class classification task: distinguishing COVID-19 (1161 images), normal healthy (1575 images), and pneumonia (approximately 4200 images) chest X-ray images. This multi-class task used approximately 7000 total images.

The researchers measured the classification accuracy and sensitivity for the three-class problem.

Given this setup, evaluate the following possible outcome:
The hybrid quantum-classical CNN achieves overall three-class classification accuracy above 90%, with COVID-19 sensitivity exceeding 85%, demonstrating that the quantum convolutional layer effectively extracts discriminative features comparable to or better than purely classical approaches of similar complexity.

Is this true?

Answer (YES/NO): NO